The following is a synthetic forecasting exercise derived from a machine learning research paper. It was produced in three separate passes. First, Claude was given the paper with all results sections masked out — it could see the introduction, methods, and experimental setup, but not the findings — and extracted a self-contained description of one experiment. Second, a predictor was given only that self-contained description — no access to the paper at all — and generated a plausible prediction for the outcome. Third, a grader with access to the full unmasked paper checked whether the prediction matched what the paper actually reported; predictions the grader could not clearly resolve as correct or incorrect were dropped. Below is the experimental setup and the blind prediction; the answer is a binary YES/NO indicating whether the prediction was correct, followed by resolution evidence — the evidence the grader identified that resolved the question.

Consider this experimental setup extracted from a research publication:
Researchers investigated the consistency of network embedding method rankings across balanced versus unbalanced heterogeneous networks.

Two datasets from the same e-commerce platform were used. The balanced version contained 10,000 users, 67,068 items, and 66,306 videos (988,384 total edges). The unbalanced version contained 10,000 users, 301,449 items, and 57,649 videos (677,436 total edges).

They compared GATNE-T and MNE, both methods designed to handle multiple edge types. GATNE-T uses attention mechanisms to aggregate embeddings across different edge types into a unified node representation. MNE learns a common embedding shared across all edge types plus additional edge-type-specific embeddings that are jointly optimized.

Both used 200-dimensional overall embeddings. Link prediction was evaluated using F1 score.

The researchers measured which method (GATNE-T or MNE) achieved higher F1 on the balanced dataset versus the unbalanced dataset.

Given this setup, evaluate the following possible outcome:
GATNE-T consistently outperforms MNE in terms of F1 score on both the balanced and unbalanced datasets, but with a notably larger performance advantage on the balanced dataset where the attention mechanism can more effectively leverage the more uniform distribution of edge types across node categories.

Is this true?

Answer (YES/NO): NO